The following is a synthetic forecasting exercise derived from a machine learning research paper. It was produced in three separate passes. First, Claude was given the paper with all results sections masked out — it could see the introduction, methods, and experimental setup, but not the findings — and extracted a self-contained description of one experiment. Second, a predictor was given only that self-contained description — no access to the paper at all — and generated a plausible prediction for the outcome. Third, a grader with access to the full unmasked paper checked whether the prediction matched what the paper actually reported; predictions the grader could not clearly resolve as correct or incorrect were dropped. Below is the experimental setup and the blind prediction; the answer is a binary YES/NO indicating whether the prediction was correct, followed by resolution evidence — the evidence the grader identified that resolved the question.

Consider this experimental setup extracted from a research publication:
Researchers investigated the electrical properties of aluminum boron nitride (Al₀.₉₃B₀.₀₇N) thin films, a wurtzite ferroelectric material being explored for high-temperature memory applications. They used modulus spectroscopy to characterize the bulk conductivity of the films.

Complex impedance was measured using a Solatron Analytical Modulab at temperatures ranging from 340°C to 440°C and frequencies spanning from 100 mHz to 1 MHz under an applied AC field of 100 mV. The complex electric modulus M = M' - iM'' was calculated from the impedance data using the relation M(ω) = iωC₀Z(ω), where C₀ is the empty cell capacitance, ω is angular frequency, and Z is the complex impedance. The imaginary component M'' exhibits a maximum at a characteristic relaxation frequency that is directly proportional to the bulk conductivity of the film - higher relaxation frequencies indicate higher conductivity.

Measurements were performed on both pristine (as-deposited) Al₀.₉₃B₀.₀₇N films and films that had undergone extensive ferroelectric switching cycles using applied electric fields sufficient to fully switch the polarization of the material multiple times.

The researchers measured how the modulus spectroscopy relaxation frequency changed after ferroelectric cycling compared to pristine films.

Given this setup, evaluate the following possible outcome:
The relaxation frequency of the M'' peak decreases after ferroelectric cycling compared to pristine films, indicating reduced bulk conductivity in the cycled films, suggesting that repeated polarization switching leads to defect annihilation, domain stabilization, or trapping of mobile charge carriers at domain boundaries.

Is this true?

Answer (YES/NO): NO